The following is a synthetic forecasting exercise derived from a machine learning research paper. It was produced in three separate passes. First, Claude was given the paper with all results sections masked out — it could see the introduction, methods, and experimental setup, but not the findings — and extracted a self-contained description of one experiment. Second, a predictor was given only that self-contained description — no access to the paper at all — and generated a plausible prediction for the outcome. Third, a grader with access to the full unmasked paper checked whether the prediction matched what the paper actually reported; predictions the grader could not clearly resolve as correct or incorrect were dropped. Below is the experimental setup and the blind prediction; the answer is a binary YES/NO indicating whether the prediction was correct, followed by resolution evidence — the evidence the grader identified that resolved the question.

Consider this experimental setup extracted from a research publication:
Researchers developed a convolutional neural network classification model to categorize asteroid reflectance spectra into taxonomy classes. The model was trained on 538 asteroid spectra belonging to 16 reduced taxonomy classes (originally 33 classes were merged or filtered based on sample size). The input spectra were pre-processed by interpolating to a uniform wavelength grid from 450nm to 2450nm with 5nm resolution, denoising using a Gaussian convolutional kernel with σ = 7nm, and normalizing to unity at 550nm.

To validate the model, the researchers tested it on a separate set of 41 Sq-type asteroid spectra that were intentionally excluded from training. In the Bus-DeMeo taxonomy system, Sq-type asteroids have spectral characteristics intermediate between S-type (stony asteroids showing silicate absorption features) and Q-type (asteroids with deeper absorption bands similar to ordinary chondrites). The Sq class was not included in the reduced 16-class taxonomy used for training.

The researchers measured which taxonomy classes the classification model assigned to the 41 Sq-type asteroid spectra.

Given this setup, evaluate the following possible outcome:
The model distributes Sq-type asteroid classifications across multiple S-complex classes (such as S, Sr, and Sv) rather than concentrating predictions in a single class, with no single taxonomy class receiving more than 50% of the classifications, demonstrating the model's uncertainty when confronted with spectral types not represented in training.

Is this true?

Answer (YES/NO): NO